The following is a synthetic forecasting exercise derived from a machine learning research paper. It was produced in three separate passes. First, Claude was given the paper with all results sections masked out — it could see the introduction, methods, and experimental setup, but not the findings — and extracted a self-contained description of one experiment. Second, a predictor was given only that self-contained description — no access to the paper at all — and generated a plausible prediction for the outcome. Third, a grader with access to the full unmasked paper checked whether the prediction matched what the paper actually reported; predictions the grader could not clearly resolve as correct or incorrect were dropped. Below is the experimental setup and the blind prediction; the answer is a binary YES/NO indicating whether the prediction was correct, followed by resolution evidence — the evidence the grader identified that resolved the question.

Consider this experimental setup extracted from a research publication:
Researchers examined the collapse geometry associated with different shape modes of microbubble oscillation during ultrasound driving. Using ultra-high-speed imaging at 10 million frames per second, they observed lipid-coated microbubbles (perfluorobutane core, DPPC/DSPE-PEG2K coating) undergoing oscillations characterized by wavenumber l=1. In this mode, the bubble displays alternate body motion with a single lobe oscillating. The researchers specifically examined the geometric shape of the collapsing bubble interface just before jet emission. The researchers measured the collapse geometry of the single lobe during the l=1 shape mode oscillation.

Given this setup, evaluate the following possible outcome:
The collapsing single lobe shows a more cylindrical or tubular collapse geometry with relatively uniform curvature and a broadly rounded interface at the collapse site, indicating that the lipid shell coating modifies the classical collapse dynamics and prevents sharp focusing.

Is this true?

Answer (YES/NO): NO